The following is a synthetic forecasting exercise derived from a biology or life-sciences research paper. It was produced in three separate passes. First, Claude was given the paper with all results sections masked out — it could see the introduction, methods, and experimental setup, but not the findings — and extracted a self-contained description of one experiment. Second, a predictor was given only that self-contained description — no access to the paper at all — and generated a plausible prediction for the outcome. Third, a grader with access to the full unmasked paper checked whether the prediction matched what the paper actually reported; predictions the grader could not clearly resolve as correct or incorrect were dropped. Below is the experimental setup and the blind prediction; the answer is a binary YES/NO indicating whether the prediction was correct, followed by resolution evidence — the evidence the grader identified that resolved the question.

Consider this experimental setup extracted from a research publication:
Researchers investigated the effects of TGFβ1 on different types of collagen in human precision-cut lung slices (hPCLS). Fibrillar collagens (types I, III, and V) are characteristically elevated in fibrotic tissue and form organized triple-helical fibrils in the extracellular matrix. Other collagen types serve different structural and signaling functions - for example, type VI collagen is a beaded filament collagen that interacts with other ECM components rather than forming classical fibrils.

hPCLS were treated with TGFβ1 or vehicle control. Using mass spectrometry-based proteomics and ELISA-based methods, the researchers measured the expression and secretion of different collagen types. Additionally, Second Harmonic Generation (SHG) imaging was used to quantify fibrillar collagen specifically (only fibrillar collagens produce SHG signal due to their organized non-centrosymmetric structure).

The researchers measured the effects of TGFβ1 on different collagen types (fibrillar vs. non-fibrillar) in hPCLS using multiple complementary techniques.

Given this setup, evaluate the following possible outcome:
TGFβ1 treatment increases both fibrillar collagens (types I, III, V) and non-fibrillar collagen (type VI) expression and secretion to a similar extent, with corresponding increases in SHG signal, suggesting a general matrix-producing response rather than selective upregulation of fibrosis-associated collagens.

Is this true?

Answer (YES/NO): NO